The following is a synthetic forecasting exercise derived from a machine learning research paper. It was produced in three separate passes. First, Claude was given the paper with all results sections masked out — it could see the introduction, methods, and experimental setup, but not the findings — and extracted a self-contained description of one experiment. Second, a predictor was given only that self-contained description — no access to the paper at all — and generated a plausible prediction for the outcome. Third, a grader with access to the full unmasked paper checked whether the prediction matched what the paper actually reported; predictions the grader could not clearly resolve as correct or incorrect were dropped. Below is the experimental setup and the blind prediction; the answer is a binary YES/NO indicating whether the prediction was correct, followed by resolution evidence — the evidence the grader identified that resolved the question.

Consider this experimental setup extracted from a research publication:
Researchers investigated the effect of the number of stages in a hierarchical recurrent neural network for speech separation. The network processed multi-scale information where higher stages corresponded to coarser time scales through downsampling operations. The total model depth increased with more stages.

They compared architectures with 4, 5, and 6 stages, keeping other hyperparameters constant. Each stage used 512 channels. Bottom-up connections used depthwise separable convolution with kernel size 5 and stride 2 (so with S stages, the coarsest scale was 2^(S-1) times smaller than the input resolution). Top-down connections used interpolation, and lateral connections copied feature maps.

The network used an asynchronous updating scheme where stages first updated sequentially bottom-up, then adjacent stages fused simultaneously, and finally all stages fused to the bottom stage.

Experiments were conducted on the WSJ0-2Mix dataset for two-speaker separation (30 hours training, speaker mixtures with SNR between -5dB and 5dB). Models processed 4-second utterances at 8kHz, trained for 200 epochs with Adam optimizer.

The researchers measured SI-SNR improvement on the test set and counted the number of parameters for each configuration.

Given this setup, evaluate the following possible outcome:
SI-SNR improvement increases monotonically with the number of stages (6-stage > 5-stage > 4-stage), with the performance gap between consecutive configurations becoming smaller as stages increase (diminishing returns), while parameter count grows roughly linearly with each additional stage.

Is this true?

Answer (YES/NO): NO